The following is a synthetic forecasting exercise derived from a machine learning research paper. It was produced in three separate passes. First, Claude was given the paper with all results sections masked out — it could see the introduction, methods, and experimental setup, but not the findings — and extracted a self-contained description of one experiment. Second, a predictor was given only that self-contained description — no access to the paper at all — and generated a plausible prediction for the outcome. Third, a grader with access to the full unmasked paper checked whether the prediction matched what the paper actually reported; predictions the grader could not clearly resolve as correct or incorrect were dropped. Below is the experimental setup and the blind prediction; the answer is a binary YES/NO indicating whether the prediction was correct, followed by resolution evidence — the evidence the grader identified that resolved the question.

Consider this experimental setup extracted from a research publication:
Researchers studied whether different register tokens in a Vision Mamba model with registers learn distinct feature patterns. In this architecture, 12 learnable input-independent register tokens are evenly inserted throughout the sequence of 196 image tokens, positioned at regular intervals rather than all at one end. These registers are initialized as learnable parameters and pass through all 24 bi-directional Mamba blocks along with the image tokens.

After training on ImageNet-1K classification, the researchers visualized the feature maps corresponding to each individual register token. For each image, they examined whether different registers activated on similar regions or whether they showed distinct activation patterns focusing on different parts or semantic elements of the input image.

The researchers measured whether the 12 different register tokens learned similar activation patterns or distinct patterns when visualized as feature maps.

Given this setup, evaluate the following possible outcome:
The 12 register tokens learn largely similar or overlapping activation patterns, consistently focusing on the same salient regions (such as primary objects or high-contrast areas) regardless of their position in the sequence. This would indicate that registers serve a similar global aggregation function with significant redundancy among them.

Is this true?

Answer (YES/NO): NO